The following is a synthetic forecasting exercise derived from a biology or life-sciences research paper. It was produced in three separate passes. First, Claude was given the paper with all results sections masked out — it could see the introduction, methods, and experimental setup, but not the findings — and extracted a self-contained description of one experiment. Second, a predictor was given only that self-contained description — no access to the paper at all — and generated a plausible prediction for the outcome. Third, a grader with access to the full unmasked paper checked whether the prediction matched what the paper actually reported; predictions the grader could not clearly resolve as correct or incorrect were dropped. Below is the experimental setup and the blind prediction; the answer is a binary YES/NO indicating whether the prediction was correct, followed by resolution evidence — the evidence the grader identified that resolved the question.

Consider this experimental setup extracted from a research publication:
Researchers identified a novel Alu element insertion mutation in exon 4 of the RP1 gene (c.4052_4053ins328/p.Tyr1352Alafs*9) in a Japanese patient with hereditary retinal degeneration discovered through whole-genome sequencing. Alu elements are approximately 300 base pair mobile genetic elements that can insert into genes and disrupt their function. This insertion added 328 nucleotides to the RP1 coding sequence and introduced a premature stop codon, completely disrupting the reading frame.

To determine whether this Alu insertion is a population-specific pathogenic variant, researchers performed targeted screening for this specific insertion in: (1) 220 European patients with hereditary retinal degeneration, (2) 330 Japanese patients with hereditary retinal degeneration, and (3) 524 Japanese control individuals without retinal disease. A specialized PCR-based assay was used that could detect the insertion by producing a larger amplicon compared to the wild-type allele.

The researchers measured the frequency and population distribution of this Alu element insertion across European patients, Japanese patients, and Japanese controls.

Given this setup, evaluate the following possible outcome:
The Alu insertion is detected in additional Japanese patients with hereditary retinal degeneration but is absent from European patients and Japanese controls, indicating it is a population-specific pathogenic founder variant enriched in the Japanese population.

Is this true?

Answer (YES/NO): NO